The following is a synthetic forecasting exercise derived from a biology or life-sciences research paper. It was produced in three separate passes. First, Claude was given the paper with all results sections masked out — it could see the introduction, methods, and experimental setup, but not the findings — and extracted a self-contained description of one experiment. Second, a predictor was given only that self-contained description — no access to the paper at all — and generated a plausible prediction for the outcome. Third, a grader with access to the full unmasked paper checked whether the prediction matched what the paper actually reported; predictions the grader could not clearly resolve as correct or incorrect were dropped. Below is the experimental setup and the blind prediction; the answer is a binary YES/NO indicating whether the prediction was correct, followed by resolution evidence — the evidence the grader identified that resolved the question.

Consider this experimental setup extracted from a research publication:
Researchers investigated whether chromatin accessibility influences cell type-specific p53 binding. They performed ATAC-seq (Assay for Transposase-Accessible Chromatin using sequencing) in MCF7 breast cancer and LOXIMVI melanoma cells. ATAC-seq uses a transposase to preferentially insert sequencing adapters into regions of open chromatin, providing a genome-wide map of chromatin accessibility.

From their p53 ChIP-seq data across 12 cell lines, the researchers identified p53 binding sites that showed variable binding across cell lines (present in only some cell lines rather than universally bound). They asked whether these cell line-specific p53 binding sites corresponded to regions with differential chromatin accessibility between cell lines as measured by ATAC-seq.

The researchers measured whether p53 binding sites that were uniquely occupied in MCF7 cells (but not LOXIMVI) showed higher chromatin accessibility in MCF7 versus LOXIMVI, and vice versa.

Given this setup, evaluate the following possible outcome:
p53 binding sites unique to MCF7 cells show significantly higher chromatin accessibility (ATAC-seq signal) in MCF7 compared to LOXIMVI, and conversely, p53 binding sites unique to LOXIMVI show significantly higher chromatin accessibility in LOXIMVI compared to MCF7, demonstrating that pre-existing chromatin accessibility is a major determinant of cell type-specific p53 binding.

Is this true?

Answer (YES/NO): YES